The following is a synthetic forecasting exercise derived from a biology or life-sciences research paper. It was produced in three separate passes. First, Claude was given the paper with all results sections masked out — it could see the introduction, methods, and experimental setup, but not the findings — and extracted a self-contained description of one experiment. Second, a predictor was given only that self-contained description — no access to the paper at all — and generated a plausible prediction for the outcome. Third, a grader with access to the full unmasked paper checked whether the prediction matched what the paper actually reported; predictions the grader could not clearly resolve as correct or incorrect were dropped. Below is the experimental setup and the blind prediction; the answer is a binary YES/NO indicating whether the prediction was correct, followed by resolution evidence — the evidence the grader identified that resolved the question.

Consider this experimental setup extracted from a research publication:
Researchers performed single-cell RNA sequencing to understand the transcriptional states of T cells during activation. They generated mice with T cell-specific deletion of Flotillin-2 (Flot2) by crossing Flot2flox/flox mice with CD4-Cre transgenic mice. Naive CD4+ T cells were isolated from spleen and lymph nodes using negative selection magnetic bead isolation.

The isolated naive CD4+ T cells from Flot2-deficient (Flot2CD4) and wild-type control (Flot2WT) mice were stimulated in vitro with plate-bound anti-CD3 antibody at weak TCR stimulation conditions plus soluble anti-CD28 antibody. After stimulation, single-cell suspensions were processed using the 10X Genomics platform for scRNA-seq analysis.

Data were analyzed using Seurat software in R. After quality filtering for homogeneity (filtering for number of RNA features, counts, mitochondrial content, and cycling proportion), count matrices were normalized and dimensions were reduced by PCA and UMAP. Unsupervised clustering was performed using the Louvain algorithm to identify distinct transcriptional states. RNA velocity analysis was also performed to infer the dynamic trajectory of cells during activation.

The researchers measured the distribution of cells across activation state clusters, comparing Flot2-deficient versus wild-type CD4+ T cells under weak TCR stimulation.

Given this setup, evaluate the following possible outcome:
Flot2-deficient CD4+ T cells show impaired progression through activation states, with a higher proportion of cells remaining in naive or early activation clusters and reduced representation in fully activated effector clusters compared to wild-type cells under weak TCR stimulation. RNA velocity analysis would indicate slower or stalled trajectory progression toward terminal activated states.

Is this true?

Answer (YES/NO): NO